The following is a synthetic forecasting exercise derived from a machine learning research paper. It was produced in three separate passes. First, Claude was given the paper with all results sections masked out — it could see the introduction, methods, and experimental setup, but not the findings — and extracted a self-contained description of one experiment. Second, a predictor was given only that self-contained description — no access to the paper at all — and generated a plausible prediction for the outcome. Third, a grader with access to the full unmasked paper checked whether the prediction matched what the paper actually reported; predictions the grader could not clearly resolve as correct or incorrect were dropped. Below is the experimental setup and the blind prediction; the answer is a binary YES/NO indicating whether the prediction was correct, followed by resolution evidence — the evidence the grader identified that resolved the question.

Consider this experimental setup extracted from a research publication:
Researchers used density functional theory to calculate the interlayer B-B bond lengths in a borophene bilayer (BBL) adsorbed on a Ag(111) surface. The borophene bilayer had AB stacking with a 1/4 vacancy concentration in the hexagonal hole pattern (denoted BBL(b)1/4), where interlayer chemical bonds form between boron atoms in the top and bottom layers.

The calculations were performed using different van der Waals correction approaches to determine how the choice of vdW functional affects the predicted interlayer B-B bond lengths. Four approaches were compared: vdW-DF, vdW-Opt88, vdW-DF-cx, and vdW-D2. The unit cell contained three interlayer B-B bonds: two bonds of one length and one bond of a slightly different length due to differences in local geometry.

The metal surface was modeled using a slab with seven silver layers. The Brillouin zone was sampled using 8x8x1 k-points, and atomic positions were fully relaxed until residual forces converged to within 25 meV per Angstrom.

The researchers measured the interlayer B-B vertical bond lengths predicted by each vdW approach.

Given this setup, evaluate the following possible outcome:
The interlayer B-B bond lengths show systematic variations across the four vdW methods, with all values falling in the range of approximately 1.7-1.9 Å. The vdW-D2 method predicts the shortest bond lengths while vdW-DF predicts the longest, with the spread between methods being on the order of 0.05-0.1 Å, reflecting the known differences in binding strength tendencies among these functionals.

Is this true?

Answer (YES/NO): NO